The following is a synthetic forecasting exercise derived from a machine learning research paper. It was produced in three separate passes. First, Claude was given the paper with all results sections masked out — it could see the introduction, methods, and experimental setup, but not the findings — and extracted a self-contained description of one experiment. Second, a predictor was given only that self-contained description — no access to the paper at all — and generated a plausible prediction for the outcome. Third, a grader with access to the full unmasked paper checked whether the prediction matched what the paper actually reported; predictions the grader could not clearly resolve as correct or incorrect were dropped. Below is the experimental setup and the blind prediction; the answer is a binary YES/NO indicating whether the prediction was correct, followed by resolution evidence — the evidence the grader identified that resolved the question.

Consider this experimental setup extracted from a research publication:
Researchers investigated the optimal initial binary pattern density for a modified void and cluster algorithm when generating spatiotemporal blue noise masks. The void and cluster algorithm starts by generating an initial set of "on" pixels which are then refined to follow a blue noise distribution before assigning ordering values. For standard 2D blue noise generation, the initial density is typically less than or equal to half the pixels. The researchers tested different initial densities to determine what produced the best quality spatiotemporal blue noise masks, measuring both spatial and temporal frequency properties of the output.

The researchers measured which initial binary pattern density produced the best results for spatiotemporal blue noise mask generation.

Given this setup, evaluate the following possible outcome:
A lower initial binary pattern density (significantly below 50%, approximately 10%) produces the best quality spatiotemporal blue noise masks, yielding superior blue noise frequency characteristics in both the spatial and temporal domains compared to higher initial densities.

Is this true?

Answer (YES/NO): YES